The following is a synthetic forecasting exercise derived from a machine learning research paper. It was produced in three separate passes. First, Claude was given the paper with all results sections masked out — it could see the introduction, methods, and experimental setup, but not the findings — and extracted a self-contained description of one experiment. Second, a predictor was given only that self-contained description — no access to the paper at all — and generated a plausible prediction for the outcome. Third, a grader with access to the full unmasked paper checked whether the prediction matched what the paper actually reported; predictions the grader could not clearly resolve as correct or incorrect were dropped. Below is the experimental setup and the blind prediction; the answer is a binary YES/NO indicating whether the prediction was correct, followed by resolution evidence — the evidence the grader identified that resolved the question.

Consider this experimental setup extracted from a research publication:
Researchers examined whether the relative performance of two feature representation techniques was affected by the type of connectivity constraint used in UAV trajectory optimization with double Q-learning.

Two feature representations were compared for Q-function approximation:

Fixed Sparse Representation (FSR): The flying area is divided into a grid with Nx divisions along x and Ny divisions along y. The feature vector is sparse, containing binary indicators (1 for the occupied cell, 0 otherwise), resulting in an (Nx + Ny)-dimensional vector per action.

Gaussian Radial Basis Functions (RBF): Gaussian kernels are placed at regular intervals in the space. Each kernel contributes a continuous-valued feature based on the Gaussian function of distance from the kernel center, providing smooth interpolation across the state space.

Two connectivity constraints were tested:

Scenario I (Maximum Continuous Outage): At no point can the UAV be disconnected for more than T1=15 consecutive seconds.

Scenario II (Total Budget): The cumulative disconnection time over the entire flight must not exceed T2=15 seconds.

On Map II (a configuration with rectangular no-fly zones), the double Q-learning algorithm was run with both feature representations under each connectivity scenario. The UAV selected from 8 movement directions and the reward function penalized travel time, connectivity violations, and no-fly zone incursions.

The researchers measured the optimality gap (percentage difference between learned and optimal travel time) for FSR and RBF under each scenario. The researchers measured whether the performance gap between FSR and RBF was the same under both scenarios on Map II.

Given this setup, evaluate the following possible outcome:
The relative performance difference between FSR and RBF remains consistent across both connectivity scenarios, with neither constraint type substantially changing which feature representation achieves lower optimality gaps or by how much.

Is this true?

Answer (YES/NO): YES